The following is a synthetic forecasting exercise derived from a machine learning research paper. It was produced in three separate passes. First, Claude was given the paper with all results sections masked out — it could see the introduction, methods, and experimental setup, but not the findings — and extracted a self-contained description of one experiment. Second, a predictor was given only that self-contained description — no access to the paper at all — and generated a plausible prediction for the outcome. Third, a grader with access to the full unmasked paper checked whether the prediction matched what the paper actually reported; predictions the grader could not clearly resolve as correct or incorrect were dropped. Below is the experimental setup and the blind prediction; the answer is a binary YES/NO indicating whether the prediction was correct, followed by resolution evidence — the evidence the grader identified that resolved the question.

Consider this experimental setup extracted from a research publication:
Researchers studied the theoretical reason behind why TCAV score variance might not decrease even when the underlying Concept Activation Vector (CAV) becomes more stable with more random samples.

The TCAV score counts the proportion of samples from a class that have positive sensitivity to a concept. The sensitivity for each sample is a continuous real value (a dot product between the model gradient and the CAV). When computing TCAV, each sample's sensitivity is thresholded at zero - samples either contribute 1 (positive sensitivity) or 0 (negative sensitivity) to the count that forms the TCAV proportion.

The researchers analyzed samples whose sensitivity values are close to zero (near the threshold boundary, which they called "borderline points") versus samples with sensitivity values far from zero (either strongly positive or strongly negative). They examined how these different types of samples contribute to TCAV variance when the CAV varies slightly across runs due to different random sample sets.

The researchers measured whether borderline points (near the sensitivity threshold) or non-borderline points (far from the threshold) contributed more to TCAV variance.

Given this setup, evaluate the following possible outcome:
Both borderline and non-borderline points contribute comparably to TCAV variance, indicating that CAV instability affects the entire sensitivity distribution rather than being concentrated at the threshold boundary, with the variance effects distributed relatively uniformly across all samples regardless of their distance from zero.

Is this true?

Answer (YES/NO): NO